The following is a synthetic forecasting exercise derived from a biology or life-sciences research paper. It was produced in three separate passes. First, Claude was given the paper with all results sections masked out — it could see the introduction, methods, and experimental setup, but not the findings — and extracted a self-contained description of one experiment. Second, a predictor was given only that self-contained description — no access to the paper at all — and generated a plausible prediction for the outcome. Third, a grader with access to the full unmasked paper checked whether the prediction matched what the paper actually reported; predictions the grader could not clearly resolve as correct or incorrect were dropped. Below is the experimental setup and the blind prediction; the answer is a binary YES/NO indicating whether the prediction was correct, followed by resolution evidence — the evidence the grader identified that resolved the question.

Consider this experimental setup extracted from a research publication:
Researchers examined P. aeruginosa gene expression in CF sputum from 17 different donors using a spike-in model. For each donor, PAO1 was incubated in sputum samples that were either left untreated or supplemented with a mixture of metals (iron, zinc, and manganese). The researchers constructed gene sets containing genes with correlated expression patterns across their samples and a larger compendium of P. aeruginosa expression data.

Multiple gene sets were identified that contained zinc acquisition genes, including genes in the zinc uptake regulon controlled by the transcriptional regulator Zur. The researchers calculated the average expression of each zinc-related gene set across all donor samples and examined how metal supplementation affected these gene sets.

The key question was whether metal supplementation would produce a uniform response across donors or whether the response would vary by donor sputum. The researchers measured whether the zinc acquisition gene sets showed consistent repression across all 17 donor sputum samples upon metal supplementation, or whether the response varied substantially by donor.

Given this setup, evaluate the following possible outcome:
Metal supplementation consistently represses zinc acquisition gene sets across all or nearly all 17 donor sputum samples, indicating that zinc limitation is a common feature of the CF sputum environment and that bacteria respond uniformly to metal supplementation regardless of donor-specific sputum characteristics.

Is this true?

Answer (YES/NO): YES